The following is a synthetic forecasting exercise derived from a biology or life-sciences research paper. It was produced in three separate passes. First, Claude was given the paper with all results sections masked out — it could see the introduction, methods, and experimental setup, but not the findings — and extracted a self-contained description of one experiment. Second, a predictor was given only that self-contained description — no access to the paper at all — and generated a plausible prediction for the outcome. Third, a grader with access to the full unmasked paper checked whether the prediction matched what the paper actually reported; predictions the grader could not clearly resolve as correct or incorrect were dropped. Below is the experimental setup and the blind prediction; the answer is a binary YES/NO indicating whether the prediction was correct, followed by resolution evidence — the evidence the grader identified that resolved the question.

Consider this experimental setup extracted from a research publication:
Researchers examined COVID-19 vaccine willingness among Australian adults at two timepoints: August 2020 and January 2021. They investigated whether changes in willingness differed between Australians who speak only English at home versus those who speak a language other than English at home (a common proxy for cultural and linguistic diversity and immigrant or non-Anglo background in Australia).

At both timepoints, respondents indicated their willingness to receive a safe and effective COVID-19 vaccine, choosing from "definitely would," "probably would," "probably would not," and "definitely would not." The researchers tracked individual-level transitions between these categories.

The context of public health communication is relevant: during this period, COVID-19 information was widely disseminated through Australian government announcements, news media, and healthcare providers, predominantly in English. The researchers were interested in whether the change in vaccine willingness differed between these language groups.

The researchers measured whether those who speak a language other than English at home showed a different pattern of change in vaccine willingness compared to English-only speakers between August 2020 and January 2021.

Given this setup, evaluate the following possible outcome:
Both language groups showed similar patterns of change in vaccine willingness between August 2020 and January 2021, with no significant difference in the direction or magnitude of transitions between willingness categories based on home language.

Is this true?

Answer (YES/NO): NO